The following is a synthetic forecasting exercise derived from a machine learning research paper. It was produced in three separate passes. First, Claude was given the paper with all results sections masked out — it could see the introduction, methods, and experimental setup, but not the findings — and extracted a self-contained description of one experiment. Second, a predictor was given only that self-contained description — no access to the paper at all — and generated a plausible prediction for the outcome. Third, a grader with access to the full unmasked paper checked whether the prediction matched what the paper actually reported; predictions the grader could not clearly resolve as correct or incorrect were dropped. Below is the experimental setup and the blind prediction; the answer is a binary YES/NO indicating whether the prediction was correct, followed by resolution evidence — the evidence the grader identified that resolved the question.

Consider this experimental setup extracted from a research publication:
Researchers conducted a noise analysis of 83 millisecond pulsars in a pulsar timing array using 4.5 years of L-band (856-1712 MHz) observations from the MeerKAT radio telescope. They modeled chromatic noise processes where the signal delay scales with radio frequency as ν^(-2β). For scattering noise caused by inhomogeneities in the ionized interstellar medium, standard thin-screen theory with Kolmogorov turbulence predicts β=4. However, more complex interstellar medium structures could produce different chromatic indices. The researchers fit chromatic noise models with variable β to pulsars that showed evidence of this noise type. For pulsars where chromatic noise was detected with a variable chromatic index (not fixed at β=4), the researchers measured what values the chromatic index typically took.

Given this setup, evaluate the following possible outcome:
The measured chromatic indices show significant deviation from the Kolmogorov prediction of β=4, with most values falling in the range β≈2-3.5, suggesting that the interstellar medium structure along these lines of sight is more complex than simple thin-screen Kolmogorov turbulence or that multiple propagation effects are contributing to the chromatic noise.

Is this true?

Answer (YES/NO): NO